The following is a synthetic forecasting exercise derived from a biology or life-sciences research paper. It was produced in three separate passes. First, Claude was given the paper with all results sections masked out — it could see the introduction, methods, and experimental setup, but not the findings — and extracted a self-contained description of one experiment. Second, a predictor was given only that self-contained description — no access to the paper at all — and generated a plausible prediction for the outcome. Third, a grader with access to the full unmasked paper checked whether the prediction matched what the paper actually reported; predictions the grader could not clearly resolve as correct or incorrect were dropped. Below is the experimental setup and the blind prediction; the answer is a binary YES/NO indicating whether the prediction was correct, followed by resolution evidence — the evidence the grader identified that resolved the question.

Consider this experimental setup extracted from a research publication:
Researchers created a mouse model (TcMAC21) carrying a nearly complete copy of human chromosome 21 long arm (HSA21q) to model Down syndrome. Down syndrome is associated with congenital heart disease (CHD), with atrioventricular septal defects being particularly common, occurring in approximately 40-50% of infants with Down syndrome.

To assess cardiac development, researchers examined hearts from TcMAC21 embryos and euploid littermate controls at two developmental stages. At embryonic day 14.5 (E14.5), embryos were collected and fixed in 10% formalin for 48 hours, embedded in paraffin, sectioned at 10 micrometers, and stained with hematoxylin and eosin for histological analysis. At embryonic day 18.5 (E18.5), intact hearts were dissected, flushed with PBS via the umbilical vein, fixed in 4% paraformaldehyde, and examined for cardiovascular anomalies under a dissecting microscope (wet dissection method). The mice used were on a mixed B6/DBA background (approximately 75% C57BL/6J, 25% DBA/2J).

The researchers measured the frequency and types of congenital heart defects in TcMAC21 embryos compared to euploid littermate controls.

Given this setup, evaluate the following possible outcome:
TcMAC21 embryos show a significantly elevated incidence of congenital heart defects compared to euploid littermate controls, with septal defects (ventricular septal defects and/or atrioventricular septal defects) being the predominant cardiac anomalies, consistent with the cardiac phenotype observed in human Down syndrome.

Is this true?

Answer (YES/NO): YES